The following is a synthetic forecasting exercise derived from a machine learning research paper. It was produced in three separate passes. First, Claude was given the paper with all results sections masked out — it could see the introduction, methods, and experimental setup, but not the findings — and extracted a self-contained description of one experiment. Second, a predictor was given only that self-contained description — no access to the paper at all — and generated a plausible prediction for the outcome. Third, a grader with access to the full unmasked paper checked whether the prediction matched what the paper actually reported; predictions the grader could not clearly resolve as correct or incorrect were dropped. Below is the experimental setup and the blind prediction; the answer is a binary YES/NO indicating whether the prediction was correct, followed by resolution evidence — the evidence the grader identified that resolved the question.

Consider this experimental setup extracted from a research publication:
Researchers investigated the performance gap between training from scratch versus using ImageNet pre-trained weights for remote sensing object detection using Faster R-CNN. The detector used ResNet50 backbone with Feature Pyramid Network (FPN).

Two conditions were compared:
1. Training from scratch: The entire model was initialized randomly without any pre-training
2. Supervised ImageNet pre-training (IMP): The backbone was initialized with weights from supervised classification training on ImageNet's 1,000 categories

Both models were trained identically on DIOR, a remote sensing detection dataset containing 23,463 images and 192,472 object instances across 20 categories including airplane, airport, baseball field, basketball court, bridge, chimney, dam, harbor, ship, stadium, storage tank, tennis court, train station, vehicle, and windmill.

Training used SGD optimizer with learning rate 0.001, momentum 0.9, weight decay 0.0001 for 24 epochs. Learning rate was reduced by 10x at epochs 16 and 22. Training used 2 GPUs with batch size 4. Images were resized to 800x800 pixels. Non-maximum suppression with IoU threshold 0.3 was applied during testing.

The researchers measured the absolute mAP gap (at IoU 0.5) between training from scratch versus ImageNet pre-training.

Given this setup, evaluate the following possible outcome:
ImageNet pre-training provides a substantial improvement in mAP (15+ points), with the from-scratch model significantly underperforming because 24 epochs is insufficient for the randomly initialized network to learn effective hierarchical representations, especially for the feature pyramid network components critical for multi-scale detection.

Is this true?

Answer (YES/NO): YES